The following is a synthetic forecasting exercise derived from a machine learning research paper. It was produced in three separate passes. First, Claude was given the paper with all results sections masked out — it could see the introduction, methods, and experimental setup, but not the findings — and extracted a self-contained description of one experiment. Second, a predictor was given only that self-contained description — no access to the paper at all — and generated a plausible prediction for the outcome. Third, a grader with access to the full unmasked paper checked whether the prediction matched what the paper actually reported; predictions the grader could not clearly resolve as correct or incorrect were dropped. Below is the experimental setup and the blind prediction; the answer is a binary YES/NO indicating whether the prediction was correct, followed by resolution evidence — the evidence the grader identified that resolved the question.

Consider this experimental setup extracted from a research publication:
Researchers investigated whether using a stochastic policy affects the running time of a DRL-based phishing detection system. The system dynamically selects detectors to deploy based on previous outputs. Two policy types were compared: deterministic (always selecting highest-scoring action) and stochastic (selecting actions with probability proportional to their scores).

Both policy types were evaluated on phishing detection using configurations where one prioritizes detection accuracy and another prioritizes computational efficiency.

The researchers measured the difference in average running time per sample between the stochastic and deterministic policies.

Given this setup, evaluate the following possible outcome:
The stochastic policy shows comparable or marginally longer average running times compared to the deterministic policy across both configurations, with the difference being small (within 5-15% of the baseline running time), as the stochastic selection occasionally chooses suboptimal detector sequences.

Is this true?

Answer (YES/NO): NO